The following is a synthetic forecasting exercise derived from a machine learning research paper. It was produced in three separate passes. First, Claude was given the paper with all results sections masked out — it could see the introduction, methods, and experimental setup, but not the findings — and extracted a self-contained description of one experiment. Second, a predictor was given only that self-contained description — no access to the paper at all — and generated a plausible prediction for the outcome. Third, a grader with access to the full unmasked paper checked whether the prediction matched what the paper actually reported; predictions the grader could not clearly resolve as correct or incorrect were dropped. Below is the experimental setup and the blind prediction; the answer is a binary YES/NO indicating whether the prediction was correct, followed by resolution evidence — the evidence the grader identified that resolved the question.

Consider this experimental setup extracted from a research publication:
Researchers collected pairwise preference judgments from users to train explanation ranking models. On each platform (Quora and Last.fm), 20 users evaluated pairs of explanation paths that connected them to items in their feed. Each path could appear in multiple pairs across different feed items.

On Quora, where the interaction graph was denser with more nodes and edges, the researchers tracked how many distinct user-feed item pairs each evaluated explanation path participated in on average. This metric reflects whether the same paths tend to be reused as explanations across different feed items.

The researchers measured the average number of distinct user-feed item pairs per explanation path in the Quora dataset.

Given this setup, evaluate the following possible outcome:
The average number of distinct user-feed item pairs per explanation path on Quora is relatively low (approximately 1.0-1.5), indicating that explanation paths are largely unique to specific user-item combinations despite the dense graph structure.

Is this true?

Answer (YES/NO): NO